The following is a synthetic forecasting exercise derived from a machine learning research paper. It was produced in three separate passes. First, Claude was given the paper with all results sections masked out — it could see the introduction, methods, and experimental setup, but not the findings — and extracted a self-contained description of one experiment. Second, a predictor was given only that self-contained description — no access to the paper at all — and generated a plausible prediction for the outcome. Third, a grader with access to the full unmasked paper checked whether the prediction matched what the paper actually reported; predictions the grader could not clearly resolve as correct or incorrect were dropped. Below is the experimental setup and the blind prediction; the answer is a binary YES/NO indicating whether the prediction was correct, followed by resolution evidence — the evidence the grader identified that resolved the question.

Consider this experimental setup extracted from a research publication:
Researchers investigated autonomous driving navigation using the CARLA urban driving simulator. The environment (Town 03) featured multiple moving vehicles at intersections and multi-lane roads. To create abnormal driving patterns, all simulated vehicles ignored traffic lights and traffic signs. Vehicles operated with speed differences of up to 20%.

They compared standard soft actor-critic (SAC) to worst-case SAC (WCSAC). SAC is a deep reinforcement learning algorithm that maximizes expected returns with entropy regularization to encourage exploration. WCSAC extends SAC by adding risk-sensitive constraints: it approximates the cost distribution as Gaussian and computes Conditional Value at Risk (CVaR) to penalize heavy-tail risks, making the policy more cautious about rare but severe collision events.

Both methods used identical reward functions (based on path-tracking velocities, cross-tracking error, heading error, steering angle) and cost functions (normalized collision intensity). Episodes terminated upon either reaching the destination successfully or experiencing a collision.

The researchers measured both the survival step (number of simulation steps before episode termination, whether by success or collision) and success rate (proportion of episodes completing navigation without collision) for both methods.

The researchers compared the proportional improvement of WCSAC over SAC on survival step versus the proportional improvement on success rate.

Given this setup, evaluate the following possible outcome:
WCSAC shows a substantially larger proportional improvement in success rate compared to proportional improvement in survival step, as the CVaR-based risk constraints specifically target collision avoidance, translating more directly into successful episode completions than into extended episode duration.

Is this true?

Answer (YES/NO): NO